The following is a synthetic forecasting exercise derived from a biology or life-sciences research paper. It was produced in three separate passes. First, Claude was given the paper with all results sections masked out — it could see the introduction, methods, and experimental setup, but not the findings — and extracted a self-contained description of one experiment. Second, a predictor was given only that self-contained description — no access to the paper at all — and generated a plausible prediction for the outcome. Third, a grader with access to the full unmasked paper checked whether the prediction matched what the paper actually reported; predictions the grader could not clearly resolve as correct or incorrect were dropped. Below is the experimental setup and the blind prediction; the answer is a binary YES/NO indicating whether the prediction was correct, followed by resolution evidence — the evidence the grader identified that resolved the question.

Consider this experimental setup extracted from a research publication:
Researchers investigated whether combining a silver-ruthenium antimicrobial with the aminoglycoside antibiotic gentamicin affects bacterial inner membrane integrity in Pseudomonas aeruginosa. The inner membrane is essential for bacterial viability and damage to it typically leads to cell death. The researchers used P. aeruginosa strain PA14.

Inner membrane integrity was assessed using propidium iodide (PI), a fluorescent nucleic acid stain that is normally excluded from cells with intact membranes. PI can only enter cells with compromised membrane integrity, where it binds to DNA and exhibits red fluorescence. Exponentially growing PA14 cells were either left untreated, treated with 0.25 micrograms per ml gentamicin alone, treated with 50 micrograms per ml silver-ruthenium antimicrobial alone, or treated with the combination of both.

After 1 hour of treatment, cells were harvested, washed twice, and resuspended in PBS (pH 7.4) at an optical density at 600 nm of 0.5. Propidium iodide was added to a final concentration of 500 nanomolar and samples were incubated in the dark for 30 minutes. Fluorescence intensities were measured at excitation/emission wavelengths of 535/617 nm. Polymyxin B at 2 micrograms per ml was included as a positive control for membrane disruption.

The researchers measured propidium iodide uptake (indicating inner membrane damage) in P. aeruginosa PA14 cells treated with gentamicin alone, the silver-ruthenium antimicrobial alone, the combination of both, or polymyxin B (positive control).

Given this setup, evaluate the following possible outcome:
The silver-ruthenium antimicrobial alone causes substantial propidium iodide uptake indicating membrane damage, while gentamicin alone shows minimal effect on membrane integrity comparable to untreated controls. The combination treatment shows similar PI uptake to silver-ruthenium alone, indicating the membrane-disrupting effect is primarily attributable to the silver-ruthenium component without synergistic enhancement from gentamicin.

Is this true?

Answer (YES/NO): NO